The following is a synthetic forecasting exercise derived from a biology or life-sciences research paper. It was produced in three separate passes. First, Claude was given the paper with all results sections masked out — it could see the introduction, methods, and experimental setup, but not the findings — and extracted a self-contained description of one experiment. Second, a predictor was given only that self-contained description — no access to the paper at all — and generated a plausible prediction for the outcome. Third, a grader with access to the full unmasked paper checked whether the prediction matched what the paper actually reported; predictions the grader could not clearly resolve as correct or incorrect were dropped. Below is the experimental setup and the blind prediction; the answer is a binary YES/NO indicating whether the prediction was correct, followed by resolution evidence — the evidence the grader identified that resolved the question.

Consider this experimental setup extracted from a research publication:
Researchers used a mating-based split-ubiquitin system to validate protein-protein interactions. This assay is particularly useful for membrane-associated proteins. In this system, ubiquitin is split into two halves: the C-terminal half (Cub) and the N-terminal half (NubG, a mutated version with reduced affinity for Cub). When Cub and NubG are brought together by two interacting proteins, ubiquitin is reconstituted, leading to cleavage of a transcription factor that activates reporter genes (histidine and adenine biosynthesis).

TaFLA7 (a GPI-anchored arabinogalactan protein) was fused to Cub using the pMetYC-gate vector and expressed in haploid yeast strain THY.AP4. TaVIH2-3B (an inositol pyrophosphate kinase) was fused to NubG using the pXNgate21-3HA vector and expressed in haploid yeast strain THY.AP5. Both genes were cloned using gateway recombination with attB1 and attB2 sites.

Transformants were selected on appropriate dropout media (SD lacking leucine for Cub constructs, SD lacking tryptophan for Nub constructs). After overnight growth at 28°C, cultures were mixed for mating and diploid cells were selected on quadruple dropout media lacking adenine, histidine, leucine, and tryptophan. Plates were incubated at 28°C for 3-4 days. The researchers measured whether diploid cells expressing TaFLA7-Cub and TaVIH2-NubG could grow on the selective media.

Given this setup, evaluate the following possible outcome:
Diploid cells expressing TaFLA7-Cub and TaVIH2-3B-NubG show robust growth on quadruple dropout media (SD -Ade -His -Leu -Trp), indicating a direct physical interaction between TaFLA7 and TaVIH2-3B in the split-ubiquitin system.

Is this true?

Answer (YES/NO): YES